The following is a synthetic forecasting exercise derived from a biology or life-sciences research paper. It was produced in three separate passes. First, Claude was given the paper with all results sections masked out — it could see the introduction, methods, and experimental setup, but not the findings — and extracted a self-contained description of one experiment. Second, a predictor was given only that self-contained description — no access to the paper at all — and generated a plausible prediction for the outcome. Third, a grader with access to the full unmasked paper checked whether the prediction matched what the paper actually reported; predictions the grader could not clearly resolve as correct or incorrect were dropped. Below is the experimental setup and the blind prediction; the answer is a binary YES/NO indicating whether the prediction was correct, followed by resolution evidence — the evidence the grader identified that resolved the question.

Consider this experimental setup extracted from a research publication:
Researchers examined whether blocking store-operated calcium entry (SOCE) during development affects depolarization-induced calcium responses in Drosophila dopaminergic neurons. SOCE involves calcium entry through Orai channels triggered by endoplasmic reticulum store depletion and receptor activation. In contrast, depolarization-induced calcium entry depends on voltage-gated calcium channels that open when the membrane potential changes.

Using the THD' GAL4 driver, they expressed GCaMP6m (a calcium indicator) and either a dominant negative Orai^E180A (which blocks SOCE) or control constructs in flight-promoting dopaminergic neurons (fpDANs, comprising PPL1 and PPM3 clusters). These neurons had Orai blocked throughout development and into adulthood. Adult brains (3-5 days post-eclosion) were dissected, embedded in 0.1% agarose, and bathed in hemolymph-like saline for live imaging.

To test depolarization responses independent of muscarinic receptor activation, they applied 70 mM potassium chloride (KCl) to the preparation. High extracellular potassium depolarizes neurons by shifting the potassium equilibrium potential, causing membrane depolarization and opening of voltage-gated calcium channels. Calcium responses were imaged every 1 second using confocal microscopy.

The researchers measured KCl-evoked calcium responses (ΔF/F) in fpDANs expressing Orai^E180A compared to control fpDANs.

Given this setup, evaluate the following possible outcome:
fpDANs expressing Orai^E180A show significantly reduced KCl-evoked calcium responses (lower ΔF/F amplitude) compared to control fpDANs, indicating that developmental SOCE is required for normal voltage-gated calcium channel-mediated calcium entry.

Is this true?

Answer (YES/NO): YES